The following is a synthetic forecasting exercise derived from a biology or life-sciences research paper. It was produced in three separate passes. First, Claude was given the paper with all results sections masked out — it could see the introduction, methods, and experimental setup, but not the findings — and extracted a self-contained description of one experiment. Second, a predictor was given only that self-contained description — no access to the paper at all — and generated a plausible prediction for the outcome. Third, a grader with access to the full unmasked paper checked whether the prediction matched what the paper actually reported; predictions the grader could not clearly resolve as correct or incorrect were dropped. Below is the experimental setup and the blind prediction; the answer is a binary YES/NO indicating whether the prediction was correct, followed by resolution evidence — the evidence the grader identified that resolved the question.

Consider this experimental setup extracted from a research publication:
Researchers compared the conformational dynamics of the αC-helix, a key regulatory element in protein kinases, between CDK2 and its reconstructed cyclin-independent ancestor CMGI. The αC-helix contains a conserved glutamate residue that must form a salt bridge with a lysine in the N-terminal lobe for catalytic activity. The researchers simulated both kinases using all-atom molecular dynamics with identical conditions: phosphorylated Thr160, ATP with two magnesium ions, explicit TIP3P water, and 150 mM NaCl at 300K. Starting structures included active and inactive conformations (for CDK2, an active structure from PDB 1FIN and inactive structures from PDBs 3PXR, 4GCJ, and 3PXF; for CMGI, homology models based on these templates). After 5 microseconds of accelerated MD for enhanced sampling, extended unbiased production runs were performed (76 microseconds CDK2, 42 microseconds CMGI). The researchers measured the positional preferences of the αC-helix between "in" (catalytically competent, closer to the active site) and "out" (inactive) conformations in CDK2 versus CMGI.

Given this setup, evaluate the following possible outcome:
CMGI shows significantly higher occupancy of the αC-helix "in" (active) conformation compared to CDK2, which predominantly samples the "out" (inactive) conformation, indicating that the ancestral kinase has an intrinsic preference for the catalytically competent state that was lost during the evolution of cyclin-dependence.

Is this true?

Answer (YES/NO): NO